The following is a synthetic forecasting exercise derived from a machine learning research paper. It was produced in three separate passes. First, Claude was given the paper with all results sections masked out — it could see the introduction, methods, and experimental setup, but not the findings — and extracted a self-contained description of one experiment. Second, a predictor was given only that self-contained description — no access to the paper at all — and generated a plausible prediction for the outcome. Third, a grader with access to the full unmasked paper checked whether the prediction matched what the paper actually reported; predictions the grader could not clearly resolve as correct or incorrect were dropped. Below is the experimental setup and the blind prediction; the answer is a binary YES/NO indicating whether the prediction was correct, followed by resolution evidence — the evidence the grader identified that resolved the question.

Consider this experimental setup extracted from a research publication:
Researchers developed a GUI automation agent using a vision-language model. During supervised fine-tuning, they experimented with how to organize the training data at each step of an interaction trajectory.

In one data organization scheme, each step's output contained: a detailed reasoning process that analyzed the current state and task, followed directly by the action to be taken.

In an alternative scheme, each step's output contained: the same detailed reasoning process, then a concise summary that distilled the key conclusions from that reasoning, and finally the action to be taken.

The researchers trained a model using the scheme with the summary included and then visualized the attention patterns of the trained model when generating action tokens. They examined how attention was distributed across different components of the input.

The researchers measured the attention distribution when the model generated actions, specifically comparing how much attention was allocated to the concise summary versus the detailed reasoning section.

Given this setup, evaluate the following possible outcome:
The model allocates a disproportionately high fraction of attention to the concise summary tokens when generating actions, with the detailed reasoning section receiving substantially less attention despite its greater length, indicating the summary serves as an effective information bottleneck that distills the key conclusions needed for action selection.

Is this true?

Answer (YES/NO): YES